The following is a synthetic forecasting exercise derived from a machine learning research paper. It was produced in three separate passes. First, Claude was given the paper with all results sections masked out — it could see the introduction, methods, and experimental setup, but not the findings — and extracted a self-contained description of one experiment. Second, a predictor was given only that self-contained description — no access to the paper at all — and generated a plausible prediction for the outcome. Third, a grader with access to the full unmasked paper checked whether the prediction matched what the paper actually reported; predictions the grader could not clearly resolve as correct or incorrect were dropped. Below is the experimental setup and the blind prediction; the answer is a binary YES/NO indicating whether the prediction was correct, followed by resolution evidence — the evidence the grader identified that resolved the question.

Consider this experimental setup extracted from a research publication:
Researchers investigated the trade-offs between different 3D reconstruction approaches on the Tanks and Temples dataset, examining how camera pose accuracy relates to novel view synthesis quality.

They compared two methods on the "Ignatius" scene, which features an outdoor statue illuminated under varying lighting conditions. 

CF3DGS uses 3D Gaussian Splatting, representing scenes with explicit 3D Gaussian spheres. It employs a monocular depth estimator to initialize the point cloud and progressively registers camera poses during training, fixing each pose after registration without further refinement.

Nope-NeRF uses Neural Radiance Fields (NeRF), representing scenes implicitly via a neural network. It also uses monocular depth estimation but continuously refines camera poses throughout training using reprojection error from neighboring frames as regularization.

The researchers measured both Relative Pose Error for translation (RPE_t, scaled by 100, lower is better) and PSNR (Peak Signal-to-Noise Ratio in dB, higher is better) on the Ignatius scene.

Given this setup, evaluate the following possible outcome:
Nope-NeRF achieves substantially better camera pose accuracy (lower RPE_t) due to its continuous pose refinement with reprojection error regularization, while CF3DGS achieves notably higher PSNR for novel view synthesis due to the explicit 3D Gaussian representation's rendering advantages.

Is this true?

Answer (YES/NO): NO